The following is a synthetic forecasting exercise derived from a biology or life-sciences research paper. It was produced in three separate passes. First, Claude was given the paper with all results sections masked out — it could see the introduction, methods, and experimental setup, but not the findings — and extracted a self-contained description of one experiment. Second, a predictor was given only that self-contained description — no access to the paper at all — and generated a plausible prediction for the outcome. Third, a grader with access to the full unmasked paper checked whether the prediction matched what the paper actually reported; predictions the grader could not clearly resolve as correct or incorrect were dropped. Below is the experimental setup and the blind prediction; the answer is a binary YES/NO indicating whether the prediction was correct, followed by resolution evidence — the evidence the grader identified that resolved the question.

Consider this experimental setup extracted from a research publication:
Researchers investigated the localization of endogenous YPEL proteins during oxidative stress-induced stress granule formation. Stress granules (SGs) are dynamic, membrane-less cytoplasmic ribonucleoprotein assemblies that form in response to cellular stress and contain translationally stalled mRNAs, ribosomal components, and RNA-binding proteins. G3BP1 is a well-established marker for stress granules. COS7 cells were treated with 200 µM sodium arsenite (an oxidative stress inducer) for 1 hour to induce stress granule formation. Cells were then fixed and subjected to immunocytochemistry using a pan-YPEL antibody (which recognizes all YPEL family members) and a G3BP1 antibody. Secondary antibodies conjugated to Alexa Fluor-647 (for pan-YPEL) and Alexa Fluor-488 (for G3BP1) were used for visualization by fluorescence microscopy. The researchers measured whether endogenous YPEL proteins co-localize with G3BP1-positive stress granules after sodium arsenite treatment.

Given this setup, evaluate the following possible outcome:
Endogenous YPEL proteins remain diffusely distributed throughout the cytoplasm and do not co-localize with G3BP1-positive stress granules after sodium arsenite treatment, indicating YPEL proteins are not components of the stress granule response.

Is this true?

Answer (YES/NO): NO